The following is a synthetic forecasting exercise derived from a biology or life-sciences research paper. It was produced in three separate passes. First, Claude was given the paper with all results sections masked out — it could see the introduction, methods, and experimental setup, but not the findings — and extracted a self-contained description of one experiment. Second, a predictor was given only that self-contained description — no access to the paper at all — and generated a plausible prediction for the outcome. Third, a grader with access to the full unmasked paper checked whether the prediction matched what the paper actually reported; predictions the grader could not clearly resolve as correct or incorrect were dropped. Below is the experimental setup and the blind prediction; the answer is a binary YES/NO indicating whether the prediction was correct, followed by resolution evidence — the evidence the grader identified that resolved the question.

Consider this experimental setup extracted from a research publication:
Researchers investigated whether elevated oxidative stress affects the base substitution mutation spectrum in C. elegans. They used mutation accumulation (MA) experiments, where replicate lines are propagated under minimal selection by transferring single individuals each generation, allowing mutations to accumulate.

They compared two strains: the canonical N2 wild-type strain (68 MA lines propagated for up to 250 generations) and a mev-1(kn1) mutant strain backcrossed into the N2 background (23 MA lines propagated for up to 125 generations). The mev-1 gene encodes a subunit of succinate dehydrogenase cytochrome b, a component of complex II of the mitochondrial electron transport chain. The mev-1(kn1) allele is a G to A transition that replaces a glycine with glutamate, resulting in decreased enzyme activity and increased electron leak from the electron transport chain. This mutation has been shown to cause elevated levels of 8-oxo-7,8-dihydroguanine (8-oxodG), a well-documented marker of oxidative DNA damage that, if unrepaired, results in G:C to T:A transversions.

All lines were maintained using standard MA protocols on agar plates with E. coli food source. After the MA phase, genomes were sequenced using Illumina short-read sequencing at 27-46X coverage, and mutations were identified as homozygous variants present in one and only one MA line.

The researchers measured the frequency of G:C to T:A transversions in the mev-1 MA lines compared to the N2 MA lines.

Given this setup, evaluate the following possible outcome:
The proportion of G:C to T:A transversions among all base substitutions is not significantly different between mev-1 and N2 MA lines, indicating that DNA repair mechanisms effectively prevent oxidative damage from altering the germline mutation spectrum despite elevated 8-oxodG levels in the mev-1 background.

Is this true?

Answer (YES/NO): NO